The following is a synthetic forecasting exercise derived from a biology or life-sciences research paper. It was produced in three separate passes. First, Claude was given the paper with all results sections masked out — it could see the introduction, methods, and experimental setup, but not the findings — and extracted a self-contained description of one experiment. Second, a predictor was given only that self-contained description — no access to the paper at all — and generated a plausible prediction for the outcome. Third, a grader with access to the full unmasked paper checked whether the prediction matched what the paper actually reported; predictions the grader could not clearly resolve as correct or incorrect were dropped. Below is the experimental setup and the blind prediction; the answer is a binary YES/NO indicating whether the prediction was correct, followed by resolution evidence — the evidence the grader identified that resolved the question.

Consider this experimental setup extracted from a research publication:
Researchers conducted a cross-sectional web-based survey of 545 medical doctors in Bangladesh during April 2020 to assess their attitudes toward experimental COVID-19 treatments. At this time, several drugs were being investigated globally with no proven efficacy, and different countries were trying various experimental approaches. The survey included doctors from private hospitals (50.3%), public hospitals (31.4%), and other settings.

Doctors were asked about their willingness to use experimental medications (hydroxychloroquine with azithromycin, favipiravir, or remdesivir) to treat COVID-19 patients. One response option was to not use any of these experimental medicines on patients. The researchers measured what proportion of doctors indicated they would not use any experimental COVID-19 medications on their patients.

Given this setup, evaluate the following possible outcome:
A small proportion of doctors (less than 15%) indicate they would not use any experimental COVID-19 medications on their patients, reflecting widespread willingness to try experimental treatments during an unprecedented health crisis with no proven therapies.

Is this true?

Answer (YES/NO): NO